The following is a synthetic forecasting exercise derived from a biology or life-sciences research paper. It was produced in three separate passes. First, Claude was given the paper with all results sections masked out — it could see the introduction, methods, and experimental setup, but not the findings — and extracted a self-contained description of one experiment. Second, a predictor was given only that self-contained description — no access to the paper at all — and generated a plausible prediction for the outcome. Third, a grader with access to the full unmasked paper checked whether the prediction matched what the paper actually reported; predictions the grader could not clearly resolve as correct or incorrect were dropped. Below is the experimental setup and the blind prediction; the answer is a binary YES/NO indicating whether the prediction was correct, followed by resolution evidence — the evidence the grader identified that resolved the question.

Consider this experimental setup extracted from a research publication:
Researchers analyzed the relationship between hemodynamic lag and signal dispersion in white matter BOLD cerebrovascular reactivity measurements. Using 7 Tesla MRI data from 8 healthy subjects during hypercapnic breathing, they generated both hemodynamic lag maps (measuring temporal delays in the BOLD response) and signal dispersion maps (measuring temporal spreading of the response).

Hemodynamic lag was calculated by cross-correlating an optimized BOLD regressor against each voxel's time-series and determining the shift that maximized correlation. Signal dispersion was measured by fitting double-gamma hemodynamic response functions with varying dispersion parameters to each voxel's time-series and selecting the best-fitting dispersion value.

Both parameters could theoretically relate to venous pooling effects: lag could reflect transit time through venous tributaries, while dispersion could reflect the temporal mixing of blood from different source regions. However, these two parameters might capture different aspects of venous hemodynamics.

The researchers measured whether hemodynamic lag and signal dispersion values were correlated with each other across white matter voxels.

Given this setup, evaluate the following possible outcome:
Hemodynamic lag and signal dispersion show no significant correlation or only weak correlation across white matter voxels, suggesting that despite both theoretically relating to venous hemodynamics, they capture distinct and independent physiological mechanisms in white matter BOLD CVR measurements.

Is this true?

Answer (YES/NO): NO